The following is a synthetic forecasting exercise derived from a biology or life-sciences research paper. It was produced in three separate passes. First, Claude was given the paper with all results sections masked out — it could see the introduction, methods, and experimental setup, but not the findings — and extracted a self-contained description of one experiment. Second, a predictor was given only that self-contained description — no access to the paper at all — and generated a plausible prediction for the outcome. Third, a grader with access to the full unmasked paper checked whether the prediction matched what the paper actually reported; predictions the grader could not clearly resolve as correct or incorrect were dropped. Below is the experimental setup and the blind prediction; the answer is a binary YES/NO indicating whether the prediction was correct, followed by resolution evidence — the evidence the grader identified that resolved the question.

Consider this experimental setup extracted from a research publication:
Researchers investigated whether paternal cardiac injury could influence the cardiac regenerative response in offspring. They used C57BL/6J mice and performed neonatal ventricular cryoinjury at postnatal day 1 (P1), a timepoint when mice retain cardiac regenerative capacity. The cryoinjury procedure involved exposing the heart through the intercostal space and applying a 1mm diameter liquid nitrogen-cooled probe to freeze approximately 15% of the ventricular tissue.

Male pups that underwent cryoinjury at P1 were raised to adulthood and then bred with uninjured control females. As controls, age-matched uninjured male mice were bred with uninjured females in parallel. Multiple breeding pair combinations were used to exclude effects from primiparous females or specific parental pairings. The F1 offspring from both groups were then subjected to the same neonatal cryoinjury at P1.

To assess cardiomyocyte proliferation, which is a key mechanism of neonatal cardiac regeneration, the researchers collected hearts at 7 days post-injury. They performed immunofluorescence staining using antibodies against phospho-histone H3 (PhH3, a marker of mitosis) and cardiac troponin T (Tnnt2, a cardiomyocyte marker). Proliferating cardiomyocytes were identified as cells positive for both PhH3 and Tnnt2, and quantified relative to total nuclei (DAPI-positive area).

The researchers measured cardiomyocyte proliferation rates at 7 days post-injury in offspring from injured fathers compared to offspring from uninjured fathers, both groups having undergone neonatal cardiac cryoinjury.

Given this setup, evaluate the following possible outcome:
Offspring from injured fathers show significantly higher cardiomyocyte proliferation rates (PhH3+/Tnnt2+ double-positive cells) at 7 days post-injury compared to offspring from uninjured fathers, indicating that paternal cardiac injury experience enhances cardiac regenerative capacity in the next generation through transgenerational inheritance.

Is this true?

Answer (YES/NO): NO